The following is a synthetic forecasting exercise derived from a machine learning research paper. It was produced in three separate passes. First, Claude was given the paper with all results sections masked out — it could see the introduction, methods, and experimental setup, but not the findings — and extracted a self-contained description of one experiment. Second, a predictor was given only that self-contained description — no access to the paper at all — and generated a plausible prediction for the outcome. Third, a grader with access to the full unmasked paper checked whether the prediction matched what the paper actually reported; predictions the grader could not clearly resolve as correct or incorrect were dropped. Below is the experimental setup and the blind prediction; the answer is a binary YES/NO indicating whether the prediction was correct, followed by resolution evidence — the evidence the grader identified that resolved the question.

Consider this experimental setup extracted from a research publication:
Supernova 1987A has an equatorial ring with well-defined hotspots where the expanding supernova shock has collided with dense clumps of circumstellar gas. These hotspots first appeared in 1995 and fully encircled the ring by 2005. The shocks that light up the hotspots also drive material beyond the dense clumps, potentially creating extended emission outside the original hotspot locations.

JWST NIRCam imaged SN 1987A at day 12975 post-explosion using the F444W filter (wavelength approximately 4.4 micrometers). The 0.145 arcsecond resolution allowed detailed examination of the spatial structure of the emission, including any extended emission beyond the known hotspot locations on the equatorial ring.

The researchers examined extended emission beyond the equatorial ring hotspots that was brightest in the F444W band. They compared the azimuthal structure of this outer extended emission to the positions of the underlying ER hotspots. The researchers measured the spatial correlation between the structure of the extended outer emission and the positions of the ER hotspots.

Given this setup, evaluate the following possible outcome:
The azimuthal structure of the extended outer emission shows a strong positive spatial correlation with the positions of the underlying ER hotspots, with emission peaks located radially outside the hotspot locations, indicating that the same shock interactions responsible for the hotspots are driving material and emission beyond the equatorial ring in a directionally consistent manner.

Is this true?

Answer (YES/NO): NO